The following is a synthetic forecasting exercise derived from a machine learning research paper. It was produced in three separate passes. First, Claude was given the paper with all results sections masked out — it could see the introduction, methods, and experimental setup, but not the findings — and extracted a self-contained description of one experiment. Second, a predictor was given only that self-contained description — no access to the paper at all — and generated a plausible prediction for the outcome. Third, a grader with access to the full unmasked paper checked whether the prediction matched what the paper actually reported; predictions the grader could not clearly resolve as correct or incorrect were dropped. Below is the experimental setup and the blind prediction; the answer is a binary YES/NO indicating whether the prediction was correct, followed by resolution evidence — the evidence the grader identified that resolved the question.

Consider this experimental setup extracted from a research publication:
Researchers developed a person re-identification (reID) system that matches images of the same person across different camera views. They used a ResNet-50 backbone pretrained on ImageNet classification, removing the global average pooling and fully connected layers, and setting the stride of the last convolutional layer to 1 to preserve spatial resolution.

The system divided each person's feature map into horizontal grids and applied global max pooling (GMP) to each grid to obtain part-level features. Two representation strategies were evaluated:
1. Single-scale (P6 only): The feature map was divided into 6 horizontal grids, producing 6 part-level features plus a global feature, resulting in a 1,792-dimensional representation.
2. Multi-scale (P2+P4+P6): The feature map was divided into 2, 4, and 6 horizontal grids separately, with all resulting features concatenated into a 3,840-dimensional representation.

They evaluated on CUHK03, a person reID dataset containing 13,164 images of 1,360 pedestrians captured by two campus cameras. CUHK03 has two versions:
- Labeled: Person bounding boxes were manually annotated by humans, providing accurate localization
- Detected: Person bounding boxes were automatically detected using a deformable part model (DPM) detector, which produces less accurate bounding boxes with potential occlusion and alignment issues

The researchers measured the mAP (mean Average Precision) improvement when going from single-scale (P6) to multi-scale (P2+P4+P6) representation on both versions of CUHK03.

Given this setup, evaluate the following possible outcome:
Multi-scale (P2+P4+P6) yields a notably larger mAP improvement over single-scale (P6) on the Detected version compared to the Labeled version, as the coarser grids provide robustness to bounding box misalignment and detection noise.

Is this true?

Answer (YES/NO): NO